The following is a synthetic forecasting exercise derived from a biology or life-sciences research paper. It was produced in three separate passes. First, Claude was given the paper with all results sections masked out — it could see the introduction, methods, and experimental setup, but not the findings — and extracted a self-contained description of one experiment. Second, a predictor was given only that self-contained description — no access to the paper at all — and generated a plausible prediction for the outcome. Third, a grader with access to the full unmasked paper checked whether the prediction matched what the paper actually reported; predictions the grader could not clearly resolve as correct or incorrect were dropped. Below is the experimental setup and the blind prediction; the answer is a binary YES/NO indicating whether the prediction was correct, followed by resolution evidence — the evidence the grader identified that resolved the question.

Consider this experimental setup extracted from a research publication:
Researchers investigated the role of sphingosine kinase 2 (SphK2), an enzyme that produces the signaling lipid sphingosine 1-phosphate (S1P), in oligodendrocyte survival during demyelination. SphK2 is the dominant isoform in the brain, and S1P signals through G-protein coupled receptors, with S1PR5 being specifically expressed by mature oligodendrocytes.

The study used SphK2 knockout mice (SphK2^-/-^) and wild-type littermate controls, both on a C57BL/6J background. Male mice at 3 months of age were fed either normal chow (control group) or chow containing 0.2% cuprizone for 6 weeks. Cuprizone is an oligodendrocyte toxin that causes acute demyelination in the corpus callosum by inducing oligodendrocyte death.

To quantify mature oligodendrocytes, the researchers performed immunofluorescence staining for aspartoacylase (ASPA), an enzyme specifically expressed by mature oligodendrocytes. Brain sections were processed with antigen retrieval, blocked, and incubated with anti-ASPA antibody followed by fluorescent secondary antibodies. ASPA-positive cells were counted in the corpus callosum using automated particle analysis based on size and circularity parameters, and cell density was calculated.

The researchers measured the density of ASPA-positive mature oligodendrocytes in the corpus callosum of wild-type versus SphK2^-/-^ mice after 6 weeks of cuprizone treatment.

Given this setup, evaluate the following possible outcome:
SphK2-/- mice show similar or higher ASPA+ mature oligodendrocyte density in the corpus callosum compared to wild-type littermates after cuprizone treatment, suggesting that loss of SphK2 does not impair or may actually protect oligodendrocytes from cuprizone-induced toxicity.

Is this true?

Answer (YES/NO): NO